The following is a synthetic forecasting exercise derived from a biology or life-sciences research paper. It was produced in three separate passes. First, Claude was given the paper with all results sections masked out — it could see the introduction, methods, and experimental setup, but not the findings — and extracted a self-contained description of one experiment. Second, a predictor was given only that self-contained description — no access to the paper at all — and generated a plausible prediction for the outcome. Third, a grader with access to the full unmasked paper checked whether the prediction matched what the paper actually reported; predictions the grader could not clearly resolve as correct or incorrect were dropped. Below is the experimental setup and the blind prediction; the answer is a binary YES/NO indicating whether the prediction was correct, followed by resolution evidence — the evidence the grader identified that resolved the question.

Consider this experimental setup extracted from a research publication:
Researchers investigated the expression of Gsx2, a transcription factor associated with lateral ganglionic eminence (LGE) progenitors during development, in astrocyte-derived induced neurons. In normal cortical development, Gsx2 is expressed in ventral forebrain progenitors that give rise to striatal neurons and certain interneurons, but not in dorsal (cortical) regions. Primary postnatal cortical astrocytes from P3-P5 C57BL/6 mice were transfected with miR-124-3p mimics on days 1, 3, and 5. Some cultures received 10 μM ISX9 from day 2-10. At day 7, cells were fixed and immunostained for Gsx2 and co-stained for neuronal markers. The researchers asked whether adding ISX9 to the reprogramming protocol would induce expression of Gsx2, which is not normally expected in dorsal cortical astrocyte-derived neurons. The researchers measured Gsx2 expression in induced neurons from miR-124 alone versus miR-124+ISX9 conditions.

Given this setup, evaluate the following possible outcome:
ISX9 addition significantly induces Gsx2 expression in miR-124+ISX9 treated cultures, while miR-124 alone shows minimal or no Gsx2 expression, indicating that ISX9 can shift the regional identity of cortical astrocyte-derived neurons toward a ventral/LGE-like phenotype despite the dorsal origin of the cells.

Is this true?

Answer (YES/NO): NO